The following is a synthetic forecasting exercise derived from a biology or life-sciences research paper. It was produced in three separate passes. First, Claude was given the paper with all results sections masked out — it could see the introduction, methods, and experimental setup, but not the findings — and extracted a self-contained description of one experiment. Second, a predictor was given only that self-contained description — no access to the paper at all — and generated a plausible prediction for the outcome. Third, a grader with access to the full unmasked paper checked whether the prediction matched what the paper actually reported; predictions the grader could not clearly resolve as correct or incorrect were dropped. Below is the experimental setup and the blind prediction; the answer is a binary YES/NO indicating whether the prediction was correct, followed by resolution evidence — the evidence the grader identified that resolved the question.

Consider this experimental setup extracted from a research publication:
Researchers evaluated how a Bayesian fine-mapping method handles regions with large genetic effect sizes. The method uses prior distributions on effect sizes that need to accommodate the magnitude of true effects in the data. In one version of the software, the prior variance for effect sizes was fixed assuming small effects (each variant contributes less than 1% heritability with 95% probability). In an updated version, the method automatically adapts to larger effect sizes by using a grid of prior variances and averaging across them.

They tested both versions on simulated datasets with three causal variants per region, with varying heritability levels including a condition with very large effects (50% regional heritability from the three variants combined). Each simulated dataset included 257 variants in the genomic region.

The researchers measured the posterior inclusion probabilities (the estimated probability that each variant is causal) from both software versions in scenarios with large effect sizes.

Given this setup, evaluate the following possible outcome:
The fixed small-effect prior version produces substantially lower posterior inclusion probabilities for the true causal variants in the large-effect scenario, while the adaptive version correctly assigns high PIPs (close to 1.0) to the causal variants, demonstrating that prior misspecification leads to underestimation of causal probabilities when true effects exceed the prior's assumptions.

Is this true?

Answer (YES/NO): NO